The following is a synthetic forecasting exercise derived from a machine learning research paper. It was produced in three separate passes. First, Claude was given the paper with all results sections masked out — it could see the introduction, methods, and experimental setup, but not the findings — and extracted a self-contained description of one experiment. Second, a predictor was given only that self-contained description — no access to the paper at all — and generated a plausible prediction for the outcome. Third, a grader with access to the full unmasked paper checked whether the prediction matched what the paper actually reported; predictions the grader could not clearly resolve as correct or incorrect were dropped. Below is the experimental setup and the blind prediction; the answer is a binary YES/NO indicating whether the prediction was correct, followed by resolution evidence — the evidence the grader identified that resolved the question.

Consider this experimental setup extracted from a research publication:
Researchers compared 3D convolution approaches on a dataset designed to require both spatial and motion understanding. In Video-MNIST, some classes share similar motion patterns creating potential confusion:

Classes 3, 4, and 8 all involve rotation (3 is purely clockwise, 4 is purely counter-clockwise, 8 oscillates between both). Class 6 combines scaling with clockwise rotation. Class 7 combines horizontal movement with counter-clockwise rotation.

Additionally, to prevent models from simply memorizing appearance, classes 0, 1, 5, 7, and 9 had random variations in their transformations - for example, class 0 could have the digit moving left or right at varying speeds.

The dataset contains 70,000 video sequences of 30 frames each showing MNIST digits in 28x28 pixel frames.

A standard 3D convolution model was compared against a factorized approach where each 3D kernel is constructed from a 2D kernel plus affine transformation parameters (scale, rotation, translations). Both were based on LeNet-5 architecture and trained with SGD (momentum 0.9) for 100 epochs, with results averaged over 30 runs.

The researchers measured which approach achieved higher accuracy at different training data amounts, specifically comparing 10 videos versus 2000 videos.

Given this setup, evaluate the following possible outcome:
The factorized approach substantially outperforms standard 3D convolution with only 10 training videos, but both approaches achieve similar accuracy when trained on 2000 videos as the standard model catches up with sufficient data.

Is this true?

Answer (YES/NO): NO